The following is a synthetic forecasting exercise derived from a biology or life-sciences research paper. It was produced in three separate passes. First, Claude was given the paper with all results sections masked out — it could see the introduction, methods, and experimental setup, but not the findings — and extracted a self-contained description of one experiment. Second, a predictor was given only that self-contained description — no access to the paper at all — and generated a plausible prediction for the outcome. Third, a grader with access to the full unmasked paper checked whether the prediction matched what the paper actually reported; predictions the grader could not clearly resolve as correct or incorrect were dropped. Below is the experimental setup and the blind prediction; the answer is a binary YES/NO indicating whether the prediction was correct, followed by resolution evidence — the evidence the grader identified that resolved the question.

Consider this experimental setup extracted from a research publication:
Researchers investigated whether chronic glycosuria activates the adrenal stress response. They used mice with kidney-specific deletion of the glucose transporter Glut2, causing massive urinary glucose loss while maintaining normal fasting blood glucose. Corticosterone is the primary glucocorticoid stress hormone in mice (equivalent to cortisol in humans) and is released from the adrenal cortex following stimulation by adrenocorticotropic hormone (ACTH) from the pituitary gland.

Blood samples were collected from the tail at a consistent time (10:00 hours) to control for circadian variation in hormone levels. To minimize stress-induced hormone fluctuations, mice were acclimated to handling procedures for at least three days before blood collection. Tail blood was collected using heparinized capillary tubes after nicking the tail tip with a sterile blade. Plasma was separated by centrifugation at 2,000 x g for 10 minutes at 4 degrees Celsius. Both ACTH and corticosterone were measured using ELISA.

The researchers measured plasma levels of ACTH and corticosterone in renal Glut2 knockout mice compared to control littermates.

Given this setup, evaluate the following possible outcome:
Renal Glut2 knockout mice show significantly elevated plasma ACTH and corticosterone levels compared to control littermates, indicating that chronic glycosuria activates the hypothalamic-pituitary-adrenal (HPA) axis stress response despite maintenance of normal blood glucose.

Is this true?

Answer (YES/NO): YES